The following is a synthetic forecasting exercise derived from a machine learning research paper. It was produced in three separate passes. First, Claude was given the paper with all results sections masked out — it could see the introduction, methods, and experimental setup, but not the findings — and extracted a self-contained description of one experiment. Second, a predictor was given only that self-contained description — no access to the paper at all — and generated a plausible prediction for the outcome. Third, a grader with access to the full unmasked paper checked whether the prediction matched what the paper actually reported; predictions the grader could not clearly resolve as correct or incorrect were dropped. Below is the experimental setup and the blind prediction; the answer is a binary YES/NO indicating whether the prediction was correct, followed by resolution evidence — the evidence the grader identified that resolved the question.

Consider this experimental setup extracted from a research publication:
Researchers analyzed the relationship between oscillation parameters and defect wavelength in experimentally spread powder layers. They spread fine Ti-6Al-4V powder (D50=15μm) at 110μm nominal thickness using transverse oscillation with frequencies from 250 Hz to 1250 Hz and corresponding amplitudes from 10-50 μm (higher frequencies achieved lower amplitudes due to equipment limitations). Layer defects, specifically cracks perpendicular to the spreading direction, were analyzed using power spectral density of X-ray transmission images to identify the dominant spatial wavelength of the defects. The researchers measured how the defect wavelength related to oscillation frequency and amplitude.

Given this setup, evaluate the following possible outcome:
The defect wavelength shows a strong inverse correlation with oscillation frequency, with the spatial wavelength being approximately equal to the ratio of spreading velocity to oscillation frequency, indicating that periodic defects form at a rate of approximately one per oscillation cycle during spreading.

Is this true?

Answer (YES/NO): NO